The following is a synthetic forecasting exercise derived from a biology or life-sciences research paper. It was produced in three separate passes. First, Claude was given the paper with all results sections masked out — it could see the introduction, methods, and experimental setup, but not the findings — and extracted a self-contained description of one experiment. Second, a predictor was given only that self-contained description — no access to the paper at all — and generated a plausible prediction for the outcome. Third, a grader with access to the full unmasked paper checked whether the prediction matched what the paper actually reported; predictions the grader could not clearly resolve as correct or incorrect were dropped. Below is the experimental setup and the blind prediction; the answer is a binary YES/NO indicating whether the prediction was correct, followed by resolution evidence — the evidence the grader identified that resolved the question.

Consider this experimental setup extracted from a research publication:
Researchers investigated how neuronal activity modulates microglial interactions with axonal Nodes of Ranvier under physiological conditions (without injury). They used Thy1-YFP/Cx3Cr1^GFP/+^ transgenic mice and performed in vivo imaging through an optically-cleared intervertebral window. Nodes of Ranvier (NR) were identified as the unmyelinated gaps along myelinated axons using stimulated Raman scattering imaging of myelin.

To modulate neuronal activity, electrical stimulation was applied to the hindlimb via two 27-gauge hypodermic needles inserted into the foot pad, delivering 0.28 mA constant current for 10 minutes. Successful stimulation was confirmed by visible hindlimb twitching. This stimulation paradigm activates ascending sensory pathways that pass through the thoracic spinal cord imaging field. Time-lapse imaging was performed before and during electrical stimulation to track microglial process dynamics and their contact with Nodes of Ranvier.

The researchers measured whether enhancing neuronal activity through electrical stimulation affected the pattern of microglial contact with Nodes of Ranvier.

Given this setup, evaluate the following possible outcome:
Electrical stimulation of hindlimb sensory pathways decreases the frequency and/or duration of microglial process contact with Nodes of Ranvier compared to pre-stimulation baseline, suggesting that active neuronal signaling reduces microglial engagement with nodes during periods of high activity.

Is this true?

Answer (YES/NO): NO